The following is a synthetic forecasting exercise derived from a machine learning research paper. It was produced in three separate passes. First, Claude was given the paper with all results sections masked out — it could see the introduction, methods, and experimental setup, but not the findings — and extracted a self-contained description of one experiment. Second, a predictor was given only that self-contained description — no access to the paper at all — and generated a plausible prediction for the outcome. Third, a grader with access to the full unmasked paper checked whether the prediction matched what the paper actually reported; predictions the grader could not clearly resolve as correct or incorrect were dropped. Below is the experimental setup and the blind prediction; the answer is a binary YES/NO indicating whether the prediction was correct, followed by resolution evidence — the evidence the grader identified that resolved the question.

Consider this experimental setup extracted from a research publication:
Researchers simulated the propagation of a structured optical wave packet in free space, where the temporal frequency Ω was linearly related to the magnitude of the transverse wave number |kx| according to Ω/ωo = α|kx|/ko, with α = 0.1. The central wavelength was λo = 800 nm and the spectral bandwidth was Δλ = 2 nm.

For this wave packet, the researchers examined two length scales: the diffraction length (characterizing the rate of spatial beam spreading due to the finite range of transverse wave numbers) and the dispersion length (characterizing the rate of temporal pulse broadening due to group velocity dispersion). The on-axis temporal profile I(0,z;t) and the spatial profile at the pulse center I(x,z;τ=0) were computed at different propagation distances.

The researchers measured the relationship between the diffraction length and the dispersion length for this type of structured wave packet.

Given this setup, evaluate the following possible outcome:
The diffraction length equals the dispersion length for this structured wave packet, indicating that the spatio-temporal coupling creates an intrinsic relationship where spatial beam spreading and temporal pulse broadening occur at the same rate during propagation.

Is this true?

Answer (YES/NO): YES